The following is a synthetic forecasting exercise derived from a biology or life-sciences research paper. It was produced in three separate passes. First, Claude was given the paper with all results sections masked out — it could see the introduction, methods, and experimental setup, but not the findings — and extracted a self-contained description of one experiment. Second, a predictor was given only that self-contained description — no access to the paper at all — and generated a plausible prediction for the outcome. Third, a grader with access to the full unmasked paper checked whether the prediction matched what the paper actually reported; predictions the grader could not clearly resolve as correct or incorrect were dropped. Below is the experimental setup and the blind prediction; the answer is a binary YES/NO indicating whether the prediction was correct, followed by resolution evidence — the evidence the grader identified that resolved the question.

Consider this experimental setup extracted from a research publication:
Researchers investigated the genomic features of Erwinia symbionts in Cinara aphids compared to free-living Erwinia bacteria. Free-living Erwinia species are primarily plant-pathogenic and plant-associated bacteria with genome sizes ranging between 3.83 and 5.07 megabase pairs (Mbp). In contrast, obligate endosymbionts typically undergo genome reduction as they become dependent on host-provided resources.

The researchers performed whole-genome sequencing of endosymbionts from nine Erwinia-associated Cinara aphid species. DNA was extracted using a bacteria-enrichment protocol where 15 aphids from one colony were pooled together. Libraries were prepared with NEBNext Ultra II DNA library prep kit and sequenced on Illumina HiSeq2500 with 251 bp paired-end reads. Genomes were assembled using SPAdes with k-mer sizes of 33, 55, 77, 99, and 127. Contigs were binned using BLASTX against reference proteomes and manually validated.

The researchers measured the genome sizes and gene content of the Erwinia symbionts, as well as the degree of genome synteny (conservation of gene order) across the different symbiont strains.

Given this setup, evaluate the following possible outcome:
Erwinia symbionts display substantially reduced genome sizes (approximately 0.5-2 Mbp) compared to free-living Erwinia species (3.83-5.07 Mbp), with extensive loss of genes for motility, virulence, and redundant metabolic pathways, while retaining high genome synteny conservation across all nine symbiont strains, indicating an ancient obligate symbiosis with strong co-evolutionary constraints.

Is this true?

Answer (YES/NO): NO